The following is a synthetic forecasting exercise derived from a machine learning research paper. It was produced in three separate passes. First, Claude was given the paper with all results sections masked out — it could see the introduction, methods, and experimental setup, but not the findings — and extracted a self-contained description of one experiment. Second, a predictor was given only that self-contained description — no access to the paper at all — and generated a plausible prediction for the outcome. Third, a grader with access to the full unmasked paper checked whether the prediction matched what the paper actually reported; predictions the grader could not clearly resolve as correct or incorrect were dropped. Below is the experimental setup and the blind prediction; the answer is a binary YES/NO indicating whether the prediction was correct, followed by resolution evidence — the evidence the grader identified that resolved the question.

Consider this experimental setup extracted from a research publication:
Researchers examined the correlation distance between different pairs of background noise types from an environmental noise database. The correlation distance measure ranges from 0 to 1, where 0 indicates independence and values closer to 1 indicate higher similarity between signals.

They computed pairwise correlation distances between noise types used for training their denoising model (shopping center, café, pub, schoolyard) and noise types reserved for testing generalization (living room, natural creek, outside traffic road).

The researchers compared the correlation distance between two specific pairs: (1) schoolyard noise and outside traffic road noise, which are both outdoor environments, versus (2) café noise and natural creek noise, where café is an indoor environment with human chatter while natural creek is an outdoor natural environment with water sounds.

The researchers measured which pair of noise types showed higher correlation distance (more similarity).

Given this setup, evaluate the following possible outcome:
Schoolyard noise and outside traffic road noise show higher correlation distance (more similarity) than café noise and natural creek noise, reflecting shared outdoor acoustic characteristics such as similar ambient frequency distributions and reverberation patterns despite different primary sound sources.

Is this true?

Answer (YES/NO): YES